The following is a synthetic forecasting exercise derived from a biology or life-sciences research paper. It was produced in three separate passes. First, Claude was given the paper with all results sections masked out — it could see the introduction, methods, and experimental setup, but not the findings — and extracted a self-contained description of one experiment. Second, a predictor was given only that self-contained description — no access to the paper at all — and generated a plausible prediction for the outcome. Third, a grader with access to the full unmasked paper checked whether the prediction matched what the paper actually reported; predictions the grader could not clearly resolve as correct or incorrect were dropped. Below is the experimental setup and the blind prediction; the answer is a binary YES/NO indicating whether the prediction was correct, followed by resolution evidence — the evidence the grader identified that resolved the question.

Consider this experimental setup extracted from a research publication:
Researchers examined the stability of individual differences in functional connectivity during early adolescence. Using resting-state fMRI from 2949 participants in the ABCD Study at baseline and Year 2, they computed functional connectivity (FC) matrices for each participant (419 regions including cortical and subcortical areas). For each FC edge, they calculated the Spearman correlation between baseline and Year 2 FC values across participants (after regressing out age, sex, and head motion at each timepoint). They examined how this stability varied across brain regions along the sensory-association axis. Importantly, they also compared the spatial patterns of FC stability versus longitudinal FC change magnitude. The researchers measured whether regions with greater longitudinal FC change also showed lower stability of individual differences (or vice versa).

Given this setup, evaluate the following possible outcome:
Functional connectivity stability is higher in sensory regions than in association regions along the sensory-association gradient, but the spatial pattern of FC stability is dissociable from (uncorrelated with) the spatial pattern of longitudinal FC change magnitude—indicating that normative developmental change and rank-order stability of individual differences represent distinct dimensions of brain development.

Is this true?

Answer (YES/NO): NO